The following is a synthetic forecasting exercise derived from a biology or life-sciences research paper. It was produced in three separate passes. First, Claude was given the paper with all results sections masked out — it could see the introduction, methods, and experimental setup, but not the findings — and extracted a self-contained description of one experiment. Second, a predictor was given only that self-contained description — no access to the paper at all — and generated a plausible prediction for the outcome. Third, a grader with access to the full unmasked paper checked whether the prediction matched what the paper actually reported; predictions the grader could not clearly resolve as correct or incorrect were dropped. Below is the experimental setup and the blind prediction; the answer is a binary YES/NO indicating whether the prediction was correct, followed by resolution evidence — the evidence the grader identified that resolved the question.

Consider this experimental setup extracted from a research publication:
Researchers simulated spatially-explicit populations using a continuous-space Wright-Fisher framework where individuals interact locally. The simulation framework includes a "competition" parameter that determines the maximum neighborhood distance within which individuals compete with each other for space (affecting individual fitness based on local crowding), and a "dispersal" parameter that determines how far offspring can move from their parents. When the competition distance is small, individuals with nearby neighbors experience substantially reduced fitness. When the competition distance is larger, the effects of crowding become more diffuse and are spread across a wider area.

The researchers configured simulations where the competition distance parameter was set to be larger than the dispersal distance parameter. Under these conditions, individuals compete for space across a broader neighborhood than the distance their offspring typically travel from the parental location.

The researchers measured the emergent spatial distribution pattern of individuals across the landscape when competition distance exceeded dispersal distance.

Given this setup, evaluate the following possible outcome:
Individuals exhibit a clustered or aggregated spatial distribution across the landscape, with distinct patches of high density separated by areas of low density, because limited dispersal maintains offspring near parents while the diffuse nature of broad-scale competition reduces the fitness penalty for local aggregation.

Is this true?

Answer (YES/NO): NO